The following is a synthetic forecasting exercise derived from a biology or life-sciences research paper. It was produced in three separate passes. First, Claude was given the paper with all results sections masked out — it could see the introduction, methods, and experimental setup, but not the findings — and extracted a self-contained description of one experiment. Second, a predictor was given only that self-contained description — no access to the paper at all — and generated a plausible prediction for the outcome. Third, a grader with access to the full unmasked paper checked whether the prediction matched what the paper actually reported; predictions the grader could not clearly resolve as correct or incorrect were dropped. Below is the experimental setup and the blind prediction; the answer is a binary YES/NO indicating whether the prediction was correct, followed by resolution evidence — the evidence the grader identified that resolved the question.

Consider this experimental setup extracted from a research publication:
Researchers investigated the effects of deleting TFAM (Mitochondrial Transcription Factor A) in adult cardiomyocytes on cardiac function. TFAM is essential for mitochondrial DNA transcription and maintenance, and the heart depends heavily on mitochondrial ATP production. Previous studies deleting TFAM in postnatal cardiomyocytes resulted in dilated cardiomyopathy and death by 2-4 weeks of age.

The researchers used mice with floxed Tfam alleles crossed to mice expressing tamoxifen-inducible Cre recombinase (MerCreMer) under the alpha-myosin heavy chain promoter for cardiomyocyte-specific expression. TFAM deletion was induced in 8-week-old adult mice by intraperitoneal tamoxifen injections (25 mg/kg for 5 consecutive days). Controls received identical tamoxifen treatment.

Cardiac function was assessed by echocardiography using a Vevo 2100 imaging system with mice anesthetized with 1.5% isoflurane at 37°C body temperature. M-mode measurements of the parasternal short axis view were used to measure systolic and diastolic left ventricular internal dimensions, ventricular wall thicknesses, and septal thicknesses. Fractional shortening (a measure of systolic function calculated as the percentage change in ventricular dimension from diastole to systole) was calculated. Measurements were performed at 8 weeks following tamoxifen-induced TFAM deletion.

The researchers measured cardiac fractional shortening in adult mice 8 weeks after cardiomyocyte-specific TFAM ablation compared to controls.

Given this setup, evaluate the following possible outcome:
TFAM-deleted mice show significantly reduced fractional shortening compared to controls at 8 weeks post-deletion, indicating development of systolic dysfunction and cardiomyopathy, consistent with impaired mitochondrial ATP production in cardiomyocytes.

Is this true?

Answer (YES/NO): NO